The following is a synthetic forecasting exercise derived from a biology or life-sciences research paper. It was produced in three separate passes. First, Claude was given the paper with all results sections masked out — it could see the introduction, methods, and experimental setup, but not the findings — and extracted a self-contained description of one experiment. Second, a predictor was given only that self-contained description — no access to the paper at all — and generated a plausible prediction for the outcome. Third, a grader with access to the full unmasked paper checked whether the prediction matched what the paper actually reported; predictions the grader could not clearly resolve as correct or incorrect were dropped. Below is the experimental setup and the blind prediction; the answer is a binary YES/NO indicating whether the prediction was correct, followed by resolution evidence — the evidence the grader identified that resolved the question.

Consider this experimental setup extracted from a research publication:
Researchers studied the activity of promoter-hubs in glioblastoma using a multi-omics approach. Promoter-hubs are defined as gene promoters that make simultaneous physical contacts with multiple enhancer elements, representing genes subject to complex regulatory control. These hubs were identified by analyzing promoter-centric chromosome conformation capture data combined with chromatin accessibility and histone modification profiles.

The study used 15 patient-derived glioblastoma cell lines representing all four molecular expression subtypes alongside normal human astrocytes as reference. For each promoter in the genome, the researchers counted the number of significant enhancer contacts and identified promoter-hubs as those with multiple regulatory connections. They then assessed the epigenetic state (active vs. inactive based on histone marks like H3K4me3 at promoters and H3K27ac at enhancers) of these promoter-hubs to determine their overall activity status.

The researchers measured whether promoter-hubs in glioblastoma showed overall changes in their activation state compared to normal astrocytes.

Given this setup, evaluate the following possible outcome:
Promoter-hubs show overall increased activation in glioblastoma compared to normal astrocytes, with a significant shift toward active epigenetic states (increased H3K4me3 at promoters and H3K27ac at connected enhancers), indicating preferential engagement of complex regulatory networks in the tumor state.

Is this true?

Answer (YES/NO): NO